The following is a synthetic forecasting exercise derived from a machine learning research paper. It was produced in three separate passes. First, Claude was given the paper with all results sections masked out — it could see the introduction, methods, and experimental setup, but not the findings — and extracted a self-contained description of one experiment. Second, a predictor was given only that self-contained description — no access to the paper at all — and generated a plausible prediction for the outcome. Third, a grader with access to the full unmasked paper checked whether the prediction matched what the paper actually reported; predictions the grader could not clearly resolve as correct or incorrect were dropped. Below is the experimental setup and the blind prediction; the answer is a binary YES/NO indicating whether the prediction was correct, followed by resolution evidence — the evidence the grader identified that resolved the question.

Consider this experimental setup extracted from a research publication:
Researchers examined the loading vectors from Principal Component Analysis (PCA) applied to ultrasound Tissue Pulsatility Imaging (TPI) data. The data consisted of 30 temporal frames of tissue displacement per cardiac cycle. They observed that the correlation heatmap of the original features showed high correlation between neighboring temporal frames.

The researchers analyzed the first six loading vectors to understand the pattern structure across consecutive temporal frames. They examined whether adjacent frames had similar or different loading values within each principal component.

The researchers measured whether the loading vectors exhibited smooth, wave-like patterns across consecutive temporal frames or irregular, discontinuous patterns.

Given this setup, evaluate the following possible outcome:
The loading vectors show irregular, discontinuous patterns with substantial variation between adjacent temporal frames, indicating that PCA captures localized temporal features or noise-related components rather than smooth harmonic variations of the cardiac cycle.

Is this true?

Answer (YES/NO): NO